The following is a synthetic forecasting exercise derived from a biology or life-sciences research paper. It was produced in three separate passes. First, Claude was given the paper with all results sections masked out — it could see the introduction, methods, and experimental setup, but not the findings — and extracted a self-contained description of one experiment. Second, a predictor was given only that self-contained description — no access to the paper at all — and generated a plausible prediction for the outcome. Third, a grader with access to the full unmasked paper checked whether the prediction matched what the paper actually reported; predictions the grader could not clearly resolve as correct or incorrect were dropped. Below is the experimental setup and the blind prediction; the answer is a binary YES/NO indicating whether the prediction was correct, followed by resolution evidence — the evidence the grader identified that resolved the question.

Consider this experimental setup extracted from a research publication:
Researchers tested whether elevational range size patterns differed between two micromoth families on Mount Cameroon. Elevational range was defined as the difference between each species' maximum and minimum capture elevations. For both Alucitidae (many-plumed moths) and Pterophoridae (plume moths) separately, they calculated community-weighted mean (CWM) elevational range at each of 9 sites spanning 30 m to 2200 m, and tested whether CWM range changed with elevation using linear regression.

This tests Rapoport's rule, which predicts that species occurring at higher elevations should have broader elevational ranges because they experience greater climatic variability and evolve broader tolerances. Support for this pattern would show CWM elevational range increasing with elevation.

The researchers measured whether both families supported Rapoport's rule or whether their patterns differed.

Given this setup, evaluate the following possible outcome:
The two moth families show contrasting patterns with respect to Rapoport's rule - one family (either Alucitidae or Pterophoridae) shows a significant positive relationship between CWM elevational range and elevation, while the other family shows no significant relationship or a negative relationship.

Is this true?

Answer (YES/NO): NO